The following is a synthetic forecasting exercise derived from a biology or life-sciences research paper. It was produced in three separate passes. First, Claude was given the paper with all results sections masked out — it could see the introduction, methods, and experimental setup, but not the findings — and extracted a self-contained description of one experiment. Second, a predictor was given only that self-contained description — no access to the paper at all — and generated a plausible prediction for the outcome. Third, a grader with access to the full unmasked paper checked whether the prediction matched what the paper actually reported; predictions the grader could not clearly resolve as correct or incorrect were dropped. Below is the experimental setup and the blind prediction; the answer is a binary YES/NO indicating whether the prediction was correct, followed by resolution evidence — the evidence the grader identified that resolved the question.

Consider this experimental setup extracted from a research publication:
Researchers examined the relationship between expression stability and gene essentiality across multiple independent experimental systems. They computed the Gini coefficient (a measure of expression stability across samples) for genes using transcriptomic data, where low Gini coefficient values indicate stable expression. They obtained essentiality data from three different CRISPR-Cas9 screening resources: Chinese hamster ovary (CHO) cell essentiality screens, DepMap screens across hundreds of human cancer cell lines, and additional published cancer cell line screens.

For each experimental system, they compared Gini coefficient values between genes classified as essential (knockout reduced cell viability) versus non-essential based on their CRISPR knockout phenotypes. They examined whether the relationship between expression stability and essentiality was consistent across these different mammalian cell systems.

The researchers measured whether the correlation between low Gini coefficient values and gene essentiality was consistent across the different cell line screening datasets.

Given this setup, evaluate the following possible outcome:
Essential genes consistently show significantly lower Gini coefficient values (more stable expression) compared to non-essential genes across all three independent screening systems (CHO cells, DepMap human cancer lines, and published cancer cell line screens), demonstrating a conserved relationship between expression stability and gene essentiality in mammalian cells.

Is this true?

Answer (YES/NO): YES